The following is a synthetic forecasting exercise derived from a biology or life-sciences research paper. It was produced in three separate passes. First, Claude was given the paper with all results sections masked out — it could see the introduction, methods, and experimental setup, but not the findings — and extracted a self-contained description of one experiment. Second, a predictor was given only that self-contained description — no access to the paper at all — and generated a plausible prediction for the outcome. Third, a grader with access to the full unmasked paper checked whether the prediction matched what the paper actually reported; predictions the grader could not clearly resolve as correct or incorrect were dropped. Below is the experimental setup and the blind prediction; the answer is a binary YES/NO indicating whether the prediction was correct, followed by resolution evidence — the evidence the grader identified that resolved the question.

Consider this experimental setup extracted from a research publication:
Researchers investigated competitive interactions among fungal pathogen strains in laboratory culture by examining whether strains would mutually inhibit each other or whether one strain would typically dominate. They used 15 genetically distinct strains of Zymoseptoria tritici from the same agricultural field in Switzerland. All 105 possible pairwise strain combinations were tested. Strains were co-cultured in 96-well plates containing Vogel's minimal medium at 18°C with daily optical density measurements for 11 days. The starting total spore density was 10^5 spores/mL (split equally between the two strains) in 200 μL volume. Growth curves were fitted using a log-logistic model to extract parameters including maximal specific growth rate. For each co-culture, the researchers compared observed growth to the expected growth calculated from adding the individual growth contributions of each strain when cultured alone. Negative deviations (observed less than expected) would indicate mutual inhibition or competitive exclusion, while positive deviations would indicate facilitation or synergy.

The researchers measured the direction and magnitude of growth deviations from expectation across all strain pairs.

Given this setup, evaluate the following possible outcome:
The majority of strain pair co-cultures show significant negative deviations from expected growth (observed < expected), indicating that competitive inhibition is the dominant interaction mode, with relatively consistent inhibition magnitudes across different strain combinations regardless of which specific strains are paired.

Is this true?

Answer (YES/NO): NO